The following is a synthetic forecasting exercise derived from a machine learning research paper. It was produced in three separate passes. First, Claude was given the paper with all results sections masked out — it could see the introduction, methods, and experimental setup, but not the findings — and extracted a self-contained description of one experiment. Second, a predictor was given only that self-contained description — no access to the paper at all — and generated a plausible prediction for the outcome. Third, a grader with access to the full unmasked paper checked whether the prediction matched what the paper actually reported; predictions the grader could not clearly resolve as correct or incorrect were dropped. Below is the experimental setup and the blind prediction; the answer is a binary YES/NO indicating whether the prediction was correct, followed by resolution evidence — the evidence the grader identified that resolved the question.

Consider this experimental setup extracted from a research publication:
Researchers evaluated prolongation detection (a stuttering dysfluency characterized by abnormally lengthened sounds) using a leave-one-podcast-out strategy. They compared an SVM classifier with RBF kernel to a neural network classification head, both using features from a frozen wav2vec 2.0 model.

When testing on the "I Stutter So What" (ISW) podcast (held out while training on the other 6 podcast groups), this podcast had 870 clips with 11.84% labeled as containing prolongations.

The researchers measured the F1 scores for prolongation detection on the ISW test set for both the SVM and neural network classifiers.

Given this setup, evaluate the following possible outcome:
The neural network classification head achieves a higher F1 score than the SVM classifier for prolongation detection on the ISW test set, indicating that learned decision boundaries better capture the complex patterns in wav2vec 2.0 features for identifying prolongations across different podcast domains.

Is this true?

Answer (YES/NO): NO